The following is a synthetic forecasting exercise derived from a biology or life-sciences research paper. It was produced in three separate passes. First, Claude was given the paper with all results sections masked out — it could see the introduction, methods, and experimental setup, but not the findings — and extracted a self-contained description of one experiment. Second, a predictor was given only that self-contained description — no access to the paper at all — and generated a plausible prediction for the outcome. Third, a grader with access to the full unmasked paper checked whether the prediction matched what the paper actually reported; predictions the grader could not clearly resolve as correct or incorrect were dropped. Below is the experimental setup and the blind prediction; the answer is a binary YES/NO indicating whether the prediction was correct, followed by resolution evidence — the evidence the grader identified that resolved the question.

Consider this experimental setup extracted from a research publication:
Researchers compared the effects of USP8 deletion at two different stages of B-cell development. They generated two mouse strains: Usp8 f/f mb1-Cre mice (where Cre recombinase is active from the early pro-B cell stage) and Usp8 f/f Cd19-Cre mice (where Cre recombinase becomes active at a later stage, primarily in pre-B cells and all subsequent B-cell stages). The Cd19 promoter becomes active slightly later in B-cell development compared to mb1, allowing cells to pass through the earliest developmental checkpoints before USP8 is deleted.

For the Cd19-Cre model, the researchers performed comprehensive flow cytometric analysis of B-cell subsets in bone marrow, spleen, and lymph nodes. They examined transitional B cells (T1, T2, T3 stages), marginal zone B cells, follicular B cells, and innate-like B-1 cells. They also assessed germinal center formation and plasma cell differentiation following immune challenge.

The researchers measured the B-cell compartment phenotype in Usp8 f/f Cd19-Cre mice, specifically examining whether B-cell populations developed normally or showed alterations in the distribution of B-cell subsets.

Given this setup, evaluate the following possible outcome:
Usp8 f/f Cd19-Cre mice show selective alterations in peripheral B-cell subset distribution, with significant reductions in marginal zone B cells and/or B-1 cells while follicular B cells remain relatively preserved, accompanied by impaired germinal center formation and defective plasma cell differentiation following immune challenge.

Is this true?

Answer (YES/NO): NO